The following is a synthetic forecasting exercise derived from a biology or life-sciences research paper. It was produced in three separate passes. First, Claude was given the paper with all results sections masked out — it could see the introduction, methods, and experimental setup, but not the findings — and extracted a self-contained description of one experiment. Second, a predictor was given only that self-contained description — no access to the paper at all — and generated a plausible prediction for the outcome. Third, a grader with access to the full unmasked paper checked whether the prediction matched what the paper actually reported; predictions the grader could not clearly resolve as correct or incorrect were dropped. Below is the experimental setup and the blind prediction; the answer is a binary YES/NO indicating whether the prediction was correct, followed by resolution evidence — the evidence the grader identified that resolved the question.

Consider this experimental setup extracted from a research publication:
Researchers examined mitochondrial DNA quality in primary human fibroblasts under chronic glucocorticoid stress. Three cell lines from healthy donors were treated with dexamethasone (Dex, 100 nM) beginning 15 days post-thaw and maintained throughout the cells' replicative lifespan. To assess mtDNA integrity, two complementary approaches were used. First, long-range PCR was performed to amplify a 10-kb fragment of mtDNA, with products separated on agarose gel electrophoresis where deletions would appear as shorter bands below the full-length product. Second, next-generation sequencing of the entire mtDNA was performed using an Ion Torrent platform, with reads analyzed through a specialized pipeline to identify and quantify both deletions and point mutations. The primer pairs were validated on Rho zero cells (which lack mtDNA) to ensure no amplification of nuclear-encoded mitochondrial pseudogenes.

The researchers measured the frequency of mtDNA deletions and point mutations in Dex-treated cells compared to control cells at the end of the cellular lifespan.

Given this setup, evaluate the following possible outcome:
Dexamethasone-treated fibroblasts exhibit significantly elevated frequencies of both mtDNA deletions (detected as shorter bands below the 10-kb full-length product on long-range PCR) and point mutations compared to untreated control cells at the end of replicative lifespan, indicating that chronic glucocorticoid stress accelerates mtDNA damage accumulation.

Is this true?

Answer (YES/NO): NO